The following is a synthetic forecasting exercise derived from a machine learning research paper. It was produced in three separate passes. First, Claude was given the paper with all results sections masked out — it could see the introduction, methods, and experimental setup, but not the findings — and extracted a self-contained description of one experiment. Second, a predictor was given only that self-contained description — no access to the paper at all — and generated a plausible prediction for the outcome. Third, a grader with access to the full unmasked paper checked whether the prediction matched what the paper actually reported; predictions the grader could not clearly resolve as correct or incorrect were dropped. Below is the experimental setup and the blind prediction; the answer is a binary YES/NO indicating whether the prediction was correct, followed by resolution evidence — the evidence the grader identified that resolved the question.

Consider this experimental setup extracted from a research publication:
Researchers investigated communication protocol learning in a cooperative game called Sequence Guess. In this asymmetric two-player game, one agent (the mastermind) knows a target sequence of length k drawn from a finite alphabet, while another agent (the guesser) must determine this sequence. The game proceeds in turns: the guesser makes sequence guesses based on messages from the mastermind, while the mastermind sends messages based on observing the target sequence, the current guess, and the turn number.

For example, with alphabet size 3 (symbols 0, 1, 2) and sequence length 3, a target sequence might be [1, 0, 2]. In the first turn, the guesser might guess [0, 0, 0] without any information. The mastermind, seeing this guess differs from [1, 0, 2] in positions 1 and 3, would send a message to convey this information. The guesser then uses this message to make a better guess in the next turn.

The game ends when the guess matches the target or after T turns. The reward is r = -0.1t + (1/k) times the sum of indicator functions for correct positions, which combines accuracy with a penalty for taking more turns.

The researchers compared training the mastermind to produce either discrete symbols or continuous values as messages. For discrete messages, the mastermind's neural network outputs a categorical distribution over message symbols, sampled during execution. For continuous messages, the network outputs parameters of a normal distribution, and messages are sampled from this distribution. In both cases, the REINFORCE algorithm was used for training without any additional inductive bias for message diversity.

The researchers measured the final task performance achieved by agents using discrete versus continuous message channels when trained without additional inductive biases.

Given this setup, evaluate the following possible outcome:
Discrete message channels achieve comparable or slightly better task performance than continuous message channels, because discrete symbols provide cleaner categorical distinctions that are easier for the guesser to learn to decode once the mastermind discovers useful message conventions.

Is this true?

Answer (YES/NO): NO